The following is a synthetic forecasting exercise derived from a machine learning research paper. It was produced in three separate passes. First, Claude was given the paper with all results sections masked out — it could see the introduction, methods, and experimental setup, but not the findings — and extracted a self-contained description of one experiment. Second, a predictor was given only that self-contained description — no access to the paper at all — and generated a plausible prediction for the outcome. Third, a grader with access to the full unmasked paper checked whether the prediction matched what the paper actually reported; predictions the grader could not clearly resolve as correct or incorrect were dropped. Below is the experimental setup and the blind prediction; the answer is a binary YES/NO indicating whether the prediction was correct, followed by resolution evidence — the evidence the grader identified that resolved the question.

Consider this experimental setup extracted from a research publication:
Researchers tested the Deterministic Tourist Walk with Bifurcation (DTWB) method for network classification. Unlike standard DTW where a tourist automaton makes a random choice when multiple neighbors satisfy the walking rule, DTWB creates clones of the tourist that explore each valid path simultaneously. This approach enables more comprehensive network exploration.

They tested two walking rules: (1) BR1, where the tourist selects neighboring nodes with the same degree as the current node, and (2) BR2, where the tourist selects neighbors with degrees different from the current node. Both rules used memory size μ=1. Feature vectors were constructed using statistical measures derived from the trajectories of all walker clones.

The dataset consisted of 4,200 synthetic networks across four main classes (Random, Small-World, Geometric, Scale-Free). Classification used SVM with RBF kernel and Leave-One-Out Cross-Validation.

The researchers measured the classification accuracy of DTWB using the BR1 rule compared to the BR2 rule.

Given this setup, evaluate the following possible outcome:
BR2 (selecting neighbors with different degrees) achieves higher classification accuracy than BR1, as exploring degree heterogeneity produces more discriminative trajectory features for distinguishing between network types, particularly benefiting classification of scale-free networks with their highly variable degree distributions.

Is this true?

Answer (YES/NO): NO